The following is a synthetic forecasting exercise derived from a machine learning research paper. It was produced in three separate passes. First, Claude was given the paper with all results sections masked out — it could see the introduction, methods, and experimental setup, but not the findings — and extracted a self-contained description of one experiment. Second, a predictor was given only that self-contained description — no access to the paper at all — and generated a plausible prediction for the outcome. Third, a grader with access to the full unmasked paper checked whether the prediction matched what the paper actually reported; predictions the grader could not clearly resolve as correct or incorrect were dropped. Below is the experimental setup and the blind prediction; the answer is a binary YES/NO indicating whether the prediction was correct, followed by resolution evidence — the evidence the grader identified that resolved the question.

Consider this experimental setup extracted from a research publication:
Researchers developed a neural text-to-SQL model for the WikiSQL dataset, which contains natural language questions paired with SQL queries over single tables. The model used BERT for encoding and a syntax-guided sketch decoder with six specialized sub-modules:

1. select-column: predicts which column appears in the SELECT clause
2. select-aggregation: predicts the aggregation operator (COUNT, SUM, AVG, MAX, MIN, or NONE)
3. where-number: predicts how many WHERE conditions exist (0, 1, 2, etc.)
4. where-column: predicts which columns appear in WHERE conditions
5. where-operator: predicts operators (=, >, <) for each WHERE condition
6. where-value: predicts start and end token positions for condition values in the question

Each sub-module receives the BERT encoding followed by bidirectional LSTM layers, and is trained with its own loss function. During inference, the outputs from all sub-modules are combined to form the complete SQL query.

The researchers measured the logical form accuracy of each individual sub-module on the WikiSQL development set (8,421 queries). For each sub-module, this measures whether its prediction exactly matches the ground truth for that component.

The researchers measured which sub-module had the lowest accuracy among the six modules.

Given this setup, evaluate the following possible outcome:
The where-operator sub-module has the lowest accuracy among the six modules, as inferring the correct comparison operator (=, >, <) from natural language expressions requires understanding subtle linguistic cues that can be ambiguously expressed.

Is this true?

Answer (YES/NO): NO